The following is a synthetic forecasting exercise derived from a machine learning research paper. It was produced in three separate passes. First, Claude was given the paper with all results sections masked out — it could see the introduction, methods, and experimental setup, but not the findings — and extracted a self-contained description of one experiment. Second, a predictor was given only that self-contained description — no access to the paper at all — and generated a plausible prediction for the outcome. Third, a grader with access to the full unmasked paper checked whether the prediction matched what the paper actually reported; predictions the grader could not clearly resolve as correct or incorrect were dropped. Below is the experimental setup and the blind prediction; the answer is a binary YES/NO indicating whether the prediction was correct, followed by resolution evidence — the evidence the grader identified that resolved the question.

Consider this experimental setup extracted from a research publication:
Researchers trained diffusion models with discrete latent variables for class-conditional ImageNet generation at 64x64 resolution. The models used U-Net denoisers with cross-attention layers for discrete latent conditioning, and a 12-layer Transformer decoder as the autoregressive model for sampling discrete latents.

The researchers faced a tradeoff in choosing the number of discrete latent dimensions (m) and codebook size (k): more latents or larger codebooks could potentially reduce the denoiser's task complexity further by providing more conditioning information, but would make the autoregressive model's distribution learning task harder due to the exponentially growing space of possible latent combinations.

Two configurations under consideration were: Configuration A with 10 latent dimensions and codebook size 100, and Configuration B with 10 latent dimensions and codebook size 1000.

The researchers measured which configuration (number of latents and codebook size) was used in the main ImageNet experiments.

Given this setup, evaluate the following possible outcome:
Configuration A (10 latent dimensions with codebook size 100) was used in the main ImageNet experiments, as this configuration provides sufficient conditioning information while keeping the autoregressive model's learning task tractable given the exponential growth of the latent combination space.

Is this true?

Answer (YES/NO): YES